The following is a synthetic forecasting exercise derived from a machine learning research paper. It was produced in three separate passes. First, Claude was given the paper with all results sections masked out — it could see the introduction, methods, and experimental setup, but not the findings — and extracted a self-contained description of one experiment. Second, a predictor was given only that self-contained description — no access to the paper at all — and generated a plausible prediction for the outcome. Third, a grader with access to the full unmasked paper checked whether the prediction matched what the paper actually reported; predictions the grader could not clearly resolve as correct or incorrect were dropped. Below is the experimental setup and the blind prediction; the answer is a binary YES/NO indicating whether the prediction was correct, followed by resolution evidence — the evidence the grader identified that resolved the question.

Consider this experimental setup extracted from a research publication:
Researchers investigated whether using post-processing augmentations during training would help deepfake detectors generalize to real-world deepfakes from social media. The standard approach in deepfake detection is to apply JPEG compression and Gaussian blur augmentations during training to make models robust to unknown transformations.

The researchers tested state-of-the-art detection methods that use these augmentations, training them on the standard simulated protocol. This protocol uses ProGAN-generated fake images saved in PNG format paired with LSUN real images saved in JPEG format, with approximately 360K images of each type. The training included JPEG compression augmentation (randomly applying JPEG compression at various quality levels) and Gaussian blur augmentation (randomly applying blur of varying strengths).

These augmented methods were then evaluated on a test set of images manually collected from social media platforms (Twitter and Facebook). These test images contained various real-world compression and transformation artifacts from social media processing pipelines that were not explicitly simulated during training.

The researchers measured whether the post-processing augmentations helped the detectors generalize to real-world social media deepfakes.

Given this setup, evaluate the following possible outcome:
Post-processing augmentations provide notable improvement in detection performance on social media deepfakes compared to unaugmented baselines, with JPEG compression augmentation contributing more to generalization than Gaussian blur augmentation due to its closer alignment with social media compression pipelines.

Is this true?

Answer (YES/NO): NO